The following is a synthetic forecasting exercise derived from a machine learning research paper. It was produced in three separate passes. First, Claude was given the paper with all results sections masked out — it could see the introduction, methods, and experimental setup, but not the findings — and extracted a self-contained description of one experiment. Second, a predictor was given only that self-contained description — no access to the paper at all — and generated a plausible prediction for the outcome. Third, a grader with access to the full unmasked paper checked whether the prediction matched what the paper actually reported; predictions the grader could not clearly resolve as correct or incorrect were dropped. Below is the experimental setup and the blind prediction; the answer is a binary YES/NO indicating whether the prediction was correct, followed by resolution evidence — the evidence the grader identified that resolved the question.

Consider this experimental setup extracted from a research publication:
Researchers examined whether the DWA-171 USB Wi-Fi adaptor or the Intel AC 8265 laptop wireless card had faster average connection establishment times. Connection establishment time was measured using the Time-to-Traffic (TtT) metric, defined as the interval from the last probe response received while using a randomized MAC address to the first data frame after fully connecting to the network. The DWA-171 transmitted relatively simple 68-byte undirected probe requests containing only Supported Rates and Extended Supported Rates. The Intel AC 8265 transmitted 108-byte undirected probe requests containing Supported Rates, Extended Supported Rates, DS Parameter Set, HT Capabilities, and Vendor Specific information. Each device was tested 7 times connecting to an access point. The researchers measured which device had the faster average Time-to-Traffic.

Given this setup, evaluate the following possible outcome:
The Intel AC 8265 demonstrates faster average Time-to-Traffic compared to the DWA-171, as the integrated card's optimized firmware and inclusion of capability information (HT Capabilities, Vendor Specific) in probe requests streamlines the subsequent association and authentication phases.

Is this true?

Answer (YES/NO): NO